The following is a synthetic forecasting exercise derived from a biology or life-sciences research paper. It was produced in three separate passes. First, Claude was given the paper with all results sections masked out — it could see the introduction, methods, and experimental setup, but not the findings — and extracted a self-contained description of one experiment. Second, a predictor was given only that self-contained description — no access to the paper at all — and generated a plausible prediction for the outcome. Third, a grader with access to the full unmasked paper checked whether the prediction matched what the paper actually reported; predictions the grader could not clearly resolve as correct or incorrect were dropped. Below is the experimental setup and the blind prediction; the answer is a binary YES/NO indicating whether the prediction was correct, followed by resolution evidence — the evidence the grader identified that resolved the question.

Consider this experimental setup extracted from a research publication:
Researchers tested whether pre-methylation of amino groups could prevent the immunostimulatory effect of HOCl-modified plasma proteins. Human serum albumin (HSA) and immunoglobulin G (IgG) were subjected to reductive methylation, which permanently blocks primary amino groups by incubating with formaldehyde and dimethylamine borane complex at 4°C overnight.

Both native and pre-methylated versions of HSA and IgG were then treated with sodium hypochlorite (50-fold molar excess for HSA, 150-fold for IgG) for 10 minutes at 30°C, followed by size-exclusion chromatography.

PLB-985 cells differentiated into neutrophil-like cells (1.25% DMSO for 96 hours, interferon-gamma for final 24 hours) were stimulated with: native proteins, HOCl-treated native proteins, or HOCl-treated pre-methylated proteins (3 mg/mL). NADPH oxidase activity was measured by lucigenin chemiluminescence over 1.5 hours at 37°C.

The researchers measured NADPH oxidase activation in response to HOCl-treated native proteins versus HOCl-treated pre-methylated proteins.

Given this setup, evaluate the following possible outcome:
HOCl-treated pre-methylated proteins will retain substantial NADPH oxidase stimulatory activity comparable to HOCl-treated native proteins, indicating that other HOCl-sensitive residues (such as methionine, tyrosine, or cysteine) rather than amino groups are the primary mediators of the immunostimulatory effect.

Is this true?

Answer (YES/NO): NO